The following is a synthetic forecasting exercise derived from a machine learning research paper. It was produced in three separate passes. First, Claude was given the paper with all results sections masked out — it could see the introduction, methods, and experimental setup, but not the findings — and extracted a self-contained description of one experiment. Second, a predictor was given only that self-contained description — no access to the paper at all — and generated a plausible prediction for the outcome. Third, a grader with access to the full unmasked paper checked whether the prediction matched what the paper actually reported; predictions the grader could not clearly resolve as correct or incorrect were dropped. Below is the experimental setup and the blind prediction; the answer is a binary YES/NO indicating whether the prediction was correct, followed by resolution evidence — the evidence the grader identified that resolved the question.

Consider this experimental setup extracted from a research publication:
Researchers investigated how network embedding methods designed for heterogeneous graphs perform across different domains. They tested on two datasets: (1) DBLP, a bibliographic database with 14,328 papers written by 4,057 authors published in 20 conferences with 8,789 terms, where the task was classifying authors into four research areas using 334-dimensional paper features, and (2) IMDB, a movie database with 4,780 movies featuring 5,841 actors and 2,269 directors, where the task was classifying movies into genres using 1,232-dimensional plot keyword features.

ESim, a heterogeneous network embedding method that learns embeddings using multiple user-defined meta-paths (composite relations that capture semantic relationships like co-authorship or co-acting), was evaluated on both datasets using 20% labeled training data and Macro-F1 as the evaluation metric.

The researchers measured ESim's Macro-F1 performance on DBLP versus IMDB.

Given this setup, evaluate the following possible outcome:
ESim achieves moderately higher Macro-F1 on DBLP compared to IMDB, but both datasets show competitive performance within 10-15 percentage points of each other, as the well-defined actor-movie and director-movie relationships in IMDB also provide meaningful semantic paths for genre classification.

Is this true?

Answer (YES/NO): NO